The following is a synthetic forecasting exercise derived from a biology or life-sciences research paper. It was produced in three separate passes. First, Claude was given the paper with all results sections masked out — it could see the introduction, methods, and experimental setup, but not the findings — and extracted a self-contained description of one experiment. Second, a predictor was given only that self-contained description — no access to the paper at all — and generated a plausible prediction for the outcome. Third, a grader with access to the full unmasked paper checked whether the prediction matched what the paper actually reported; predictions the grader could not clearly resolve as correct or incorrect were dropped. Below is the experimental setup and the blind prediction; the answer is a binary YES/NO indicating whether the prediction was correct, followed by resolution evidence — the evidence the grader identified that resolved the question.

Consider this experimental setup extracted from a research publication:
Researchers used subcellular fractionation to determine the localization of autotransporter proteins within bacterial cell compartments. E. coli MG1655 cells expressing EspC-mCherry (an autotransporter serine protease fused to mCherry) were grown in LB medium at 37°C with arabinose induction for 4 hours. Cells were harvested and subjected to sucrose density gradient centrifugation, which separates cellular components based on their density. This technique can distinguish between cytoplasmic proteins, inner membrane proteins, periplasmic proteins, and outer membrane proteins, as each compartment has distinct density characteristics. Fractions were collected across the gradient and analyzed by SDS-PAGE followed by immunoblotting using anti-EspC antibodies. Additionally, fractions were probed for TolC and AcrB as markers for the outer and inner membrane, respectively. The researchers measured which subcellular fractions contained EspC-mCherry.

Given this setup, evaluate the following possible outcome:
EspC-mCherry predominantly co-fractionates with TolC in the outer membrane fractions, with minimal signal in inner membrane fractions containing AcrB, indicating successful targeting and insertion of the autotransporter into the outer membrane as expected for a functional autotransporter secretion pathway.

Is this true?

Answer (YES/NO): YES